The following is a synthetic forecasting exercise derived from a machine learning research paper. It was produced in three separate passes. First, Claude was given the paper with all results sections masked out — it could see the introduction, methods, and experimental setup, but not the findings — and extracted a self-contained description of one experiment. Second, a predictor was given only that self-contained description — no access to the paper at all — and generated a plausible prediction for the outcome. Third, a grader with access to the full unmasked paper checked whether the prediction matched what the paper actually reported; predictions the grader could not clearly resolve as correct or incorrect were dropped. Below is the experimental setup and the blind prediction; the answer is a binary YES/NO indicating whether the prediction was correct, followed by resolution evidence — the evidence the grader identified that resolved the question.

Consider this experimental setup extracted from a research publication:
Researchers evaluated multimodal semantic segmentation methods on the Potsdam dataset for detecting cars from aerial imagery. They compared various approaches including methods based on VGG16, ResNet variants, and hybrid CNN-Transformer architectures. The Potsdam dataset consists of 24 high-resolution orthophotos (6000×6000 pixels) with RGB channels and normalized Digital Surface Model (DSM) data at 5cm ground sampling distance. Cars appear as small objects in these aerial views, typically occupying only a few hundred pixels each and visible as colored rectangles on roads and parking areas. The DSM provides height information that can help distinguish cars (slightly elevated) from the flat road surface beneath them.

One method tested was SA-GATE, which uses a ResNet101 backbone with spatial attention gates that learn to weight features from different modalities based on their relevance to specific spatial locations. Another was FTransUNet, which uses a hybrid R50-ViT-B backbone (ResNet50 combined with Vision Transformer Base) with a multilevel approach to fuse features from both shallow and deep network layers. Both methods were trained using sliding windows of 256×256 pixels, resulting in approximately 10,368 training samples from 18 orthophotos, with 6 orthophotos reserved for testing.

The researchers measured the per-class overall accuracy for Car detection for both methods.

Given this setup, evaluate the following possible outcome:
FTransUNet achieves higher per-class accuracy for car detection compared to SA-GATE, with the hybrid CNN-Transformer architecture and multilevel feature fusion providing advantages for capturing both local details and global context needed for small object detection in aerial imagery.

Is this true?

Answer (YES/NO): NO